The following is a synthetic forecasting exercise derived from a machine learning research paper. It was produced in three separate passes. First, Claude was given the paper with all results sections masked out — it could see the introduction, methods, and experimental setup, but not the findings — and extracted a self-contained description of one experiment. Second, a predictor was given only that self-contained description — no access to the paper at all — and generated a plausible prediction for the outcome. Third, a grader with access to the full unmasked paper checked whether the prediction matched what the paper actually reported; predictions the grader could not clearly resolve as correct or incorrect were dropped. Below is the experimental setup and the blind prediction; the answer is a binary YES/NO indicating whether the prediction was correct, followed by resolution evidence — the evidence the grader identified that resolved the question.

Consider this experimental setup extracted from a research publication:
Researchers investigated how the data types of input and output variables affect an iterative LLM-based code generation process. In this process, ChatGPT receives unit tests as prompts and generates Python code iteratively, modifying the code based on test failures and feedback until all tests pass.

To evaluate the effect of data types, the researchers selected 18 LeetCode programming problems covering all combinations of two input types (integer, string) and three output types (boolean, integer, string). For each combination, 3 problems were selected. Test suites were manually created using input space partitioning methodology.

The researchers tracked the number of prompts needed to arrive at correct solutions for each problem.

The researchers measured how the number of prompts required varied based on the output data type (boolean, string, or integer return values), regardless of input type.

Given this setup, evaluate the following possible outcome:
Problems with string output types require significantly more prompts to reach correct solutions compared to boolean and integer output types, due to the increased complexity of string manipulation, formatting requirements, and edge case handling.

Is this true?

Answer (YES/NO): NO